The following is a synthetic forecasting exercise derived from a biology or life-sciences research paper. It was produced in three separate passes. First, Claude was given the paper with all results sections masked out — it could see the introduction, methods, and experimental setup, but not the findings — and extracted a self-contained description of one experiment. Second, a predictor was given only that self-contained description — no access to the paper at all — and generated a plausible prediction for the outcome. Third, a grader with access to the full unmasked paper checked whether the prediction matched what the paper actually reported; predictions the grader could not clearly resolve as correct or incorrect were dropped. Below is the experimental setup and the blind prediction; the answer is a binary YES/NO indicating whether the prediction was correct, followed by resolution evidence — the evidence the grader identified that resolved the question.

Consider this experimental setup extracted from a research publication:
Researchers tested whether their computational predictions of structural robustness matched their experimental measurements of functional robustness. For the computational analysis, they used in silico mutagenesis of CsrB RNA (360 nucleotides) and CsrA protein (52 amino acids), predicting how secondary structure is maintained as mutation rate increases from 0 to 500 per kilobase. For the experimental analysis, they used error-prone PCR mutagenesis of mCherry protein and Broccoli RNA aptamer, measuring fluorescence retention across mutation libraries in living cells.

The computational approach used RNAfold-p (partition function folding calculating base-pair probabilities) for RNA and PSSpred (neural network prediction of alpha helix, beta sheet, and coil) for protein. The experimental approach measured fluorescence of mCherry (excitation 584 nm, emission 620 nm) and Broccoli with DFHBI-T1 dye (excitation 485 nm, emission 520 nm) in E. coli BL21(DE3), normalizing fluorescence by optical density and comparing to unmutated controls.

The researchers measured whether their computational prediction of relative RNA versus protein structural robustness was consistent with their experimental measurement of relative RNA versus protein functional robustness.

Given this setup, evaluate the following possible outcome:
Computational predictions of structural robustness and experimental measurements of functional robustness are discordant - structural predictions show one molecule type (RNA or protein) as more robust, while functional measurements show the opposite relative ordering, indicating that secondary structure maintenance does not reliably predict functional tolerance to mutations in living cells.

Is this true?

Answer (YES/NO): NO